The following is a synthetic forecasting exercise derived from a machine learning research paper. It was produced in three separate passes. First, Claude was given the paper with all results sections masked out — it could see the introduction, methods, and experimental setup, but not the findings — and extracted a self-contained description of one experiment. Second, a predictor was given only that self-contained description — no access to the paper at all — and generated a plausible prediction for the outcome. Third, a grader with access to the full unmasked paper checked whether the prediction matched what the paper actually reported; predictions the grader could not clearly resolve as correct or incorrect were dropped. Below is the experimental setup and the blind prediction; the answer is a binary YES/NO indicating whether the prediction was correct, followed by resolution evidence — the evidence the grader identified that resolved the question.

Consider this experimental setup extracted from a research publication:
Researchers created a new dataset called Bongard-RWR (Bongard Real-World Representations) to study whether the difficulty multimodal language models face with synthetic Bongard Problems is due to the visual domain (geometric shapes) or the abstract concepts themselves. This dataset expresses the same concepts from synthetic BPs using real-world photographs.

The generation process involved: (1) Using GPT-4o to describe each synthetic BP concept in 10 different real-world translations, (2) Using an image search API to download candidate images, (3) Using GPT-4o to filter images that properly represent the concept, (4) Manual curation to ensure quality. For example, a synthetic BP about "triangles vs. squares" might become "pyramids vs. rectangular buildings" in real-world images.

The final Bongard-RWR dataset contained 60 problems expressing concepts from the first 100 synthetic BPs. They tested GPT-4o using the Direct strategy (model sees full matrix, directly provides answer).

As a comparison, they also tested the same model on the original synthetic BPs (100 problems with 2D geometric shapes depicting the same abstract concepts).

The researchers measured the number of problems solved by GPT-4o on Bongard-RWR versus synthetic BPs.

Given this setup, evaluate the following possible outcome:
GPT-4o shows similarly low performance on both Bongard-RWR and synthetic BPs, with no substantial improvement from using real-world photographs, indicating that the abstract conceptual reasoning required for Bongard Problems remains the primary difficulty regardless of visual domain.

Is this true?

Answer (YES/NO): YES